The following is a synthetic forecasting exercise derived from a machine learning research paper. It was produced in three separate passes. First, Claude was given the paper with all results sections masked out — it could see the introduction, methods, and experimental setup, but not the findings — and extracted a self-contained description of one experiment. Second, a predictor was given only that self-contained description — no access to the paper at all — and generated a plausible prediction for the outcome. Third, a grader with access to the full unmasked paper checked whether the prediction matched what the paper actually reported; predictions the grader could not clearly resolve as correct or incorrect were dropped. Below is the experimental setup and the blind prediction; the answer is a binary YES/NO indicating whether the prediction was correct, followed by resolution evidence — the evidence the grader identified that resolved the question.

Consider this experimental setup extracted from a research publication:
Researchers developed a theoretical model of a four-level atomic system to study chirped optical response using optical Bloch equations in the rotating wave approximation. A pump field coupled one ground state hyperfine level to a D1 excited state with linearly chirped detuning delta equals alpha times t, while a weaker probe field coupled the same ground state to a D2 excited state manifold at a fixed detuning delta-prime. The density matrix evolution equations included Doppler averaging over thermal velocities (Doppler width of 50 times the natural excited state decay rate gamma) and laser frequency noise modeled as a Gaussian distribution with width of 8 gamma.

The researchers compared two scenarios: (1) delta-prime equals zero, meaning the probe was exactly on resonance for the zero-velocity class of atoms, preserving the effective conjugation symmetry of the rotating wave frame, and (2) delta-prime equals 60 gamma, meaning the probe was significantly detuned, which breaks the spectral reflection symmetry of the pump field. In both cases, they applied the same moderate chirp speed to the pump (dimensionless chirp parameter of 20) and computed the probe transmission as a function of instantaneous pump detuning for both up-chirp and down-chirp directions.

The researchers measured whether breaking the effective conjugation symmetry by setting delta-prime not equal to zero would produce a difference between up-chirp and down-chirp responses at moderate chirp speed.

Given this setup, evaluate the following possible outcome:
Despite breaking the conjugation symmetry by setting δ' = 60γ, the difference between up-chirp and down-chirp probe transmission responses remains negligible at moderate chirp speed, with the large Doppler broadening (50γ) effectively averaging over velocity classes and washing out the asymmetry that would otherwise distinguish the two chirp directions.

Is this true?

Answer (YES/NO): NO